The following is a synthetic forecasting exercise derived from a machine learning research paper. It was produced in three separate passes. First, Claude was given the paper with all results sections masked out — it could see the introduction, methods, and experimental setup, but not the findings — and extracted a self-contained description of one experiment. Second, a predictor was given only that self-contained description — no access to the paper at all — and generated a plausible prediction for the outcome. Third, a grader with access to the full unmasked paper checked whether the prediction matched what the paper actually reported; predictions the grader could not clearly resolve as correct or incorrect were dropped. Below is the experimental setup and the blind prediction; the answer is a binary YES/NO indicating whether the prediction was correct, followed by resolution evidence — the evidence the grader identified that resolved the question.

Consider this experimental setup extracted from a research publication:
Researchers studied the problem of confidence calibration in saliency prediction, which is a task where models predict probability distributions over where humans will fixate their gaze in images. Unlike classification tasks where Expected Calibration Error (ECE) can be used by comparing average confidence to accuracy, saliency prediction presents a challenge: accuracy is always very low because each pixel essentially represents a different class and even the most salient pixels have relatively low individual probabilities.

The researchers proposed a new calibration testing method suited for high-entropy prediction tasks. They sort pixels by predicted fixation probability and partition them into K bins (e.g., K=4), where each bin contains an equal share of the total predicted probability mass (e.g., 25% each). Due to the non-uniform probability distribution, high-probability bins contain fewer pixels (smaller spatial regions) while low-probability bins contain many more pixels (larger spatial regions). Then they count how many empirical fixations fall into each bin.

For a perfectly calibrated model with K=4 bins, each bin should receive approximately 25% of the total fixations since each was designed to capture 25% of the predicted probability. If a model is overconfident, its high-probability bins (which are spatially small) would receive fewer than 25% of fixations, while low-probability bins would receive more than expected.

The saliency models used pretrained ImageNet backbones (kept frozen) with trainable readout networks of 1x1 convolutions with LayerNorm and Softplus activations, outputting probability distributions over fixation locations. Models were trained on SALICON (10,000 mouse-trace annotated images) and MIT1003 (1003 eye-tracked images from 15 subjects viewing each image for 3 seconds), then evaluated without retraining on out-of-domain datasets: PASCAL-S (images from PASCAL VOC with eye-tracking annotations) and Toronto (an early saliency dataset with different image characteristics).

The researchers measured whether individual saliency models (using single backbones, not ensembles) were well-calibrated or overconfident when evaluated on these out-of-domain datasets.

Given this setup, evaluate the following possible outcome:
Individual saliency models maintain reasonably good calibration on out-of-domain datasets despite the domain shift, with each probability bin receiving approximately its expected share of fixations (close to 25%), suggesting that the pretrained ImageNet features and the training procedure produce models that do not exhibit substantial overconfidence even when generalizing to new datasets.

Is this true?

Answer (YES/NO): NO